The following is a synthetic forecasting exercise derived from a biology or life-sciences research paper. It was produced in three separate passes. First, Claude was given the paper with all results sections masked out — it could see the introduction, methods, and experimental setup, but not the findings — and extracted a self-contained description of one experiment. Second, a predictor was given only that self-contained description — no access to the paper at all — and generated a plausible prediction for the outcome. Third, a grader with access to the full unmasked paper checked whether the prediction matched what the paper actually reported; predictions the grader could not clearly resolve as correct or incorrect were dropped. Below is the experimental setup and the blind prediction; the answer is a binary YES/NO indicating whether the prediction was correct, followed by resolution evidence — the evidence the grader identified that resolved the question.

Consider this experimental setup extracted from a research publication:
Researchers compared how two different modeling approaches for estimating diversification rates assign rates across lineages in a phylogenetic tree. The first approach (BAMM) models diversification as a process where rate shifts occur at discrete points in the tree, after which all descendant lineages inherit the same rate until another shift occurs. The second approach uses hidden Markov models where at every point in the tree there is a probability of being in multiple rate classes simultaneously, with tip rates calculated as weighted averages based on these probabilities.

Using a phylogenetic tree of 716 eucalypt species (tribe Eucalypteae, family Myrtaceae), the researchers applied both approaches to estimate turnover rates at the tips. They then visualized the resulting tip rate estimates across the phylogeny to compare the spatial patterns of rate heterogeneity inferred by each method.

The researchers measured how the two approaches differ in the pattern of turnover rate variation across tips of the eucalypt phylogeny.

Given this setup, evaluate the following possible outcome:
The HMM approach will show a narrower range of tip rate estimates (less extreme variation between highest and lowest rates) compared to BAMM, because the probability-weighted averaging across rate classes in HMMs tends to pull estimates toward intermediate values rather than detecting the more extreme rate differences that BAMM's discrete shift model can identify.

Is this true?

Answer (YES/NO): NO